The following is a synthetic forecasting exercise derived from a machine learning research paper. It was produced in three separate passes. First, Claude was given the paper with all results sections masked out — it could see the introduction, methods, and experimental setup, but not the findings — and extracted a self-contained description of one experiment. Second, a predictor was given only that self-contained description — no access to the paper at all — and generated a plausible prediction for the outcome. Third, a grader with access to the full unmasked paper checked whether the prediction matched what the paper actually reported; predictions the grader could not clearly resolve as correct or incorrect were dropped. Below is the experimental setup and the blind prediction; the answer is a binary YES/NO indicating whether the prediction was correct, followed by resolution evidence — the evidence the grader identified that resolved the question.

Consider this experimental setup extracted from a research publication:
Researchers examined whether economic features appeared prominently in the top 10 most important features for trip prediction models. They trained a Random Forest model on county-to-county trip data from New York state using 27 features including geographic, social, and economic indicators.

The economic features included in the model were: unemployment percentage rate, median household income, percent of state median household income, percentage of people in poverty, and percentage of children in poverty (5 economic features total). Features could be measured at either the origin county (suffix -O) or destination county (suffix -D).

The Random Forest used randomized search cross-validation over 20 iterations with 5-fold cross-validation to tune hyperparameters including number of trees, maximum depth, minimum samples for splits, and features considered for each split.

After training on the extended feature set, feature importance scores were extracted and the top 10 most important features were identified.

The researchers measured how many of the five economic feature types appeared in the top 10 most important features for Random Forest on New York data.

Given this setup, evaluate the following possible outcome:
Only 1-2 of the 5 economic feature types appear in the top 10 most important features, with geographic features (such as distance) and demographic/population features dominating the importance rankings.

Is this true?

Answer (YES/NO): NO